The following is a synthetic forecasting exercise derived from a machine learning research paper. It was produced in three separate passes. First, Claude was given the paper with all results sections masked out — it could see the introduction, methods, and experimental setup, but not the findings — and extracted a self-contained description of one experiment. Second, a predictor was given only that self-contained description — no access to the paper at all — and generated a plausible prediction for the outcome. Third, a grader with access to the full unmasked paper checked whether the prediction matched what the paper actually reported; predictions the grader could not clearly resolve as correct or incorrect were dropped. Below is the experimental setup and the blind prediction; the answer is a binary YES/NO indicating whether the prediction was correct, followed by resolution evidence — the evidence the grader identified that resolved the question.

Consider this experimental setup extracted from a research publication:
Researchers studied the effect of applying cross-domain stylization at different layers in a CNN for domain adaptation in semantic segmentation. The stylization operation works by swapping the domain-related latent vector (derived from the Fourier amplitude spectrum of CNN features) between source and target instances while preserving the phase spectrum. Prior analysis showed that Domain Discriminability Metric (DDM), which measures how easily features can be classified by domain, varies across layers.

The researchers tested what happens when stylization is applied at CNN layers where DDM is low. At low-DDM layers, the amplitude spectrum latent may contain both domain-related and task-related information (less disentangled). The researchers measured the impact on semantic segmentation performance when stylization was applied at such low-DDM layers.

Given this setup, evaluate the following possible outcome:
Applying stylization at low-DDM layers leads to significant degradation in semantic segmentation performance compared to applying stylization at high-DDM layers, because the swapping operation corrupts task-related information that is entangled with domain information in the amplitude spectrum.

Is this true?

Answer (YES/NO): YES